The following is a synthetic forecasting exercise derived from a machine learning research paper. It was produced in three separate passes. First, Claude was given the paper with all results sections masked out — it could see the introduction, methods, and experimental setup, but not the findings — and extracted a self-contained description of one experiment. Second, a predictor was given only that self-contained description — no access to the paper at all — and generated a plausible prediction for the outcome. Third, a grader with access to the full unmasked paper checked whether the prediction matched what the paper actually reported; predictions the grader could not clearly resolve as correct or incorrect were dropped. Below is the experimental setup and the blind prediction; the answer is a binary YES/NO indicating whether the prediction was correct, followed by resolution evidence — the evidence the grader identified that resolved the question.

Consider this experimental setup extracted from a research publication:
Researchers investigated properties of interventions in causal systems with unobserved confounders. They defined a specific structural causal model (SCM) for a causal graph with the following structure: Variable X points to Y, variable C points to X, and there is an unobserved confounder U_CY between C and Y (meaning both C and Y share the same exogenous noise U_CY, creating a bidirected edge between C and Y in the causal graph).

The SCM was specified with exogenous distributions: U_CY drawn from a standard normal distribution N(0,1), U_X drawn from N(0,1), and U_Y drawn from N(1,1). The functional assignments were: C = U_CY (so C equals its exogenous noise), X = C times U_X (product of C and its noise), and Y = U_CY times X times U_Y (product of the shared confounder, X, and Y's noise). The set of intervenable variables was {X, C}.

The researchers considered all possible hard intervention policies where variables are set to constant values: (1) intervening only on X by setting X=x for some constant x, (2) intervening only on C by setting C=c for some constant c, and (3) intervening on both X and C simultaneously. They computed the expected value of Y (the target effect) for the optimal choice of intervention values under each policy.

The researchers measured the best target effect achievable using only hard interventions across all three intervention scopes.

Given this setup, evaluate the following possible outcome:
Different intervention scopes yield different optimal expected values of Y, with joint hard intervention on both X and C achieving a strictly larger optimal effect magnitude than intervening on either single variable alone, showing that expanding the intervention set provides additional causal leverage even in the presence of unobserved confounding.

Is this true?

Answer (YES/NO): NO